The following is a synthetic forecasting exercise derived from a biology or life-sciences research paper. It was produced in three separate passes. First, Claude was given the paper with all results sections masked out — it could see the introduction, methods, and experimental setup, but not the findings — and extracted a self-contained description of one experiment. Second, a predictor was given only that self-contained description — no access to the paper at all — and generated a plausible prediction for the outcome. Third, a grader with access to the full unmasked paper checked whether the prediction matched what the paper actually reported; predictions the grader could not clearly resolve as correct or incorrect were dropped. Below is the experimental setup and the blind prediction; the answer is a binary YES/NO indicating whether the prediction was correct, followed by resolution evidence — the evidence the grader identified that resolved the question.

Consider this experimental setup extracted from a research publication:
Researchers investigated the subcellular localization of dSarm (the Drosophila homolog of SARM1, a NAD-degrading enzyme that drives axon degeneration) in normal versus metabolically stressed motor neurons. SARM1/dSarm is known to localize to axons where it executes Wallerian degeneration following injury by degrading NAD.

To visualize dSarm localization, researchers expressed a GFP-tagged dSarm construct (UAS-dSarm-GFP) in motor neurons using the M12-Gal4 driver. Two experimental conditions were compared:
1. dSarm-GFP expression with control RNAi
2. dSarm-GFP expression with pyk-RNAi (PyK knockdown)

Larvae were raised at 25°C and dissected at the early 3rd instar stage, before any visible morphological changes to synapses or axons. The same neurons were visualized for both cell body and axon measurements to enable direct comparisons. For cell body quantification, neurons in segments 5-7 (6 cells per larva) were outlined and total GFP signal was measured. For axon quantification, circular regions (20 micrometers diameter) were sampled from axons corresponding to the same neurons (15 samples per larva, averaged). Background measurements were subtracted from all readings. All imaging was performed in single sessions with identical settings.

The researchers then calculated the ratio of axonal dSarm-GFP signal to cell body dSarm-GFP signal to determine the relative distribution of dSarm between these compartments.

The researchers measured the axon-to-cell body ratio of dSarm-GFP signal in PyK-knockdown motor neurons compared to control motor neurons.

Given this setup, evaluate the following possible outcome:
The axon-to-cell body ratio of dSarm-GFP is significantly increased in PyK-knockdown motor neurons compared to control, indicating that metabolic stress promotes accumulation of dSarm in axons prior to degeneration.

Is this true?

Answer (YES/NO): NO